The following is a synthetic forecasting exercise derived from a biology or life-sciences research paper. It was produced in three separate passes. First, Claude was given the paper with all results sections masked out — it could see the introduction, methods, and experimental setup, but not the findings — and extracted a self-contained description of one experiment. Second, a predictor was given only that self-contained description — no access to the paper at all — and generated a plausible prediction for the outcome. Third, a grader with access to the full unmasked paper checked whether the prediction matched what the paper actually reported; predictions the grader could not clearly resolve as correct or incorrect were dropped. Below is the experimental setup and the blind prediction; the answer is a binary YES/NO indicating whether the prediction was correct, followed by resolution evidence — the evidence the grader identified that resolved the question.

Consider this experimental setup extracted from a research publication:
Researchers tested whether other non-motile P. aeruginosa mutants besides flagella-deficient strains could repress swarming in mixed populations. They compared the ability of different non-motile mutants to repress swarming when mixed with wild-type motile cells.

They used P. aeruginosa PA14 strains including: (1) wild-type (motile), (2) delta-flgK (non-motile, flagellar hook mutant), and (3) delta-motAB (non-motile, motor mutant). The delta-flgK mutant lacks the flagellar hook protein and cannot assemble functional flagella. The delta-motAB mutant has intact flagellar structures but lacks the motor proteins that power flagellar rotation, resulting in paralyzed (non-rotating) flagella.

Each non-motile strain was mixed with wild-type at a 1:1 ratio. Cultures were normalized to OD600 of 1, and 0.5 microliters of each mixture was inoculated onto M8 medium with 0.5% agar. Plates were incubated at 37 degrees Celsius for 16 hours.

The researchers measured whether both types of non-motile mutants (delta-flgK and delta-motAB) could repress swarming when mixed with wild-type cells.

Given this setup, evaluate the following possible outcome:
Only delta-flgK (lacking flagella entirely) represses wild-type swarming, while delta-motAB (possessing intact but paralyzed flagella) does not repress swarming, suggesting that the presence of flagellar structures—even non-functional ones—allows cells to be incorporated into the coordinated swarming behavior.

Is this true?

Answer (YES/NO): NO